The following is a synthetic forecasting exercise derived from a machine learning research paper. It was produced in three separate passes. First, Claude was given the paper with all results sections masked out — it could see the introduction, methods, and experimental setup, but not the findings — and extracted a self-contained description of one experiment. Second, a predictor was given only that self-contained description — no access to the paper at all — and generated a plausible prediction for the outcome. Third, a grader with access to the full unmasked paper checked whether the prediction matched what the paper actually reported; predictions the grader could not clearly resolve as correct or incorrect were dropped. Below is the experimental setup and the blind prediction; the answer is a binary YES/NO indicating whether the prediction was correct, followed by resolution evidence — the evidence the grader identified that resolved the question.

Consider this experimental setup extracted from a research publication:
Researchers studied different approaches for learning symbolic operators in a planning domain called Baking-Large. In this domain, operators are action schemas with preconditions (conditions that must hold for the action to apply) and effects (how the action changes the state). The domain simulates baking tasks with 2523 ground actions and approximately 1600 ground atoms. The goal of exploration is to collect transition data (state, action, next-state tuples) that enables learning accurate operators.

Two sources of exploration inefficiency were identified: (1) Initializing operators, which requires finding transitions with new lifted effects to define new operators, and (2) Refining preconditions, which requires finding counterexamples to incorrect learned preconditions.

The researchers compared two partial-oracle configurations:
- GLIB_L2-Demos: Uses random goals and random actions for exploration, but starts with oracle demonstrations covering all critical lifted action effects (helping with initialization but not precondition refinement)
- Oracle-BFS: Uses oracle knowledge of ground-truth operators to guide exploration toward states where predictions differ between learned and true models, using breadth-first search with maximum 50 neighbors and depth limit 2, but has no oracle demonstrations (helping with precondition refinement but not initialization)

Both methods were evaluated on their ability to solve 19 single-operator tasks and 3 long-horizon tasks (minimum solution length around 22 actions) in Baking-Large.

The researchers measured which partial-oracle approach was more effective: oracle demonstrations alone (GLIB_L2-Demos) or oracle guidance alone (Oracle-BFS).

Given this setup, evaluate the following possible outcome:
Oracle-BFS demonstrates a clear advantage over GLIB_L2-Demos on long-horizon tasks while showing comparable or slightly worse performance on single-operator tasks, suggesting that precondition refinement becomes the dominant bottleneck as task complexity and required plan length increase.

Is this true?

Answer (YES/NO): NO